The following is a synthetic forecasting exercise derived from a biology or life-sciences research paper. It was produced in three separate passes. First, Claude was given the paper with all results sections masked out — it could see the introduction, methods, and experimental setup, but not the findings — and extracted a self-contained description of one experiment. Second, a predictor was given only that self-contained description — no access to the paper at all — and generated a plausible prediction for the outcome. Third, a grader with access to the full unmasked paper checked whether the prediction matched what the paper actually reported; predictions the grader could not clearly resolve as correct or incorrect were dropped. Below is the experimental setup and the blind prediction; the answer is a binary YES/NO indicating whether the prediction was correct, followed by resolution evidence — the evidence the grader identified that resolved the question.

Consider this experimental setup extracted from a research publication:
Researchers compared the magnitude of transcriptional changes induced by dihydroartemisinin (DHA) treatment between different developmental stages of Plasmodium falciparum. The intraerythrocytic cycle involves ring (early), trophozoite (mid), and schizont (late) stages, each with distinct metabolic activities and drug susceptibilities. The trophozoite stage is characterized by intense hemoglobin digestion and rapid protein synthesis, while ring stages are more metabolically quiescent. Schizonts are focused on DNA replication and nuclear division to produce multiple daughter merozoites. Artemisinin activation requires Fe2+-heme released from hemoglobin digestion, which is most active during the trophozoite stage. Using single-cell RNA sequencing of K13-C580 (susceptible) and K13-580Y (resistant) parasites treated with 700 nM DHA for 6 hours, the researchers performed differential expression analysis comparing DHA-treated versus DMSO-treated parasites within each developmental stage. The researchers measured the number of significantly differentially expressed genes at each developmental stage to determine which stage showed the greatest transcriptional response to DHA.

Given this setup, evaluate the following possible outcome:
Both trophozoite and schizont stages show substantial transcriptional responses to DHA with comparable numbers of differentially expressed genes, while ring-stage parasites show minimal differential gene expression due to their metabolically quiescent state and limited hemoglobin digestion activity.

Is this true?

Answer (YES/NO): NO